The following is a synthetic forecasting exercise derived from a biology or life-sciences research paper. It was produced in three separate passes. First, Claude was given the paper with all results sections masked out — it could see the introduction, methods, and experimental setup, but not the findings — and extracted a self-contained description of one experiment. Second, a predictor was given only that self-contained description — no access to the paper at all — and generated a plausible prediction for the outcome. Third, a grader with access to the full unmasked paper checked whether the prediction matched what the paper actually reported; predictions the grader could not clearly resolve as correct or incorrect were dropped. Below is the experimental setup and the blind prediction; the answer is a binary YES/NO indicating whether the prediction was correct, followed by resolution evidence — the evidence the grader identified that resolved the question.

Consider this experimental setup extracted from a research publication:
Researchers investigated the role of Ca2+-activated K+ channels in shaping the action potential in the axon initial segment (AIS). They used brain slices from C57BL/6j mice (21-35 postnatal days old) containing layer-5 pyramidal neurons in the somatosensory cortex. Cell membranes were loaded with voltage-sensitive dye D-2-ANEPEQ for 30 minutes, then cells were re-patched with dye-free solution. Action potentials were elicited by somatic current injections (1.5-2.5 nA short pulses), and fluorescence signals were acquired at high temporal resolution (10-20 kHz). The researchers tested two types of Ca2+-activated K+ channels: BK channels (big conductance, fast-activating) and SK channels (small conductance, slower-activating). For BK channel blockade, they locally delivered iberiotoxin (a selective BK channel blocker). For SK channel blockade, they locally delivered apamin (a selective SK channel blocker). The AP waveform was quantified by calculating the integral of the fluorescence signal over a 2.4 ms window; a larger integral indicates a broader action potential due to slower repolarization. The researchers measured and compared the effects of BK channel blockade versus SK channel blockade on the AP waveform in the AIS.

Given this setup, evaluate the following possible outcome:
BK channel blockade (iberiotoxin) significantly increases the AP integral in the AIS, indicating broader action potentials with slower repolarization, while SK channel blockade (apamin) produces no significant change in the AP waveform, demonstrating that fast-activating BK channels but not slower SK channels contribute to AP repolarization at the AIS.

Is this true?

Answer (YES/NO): NO